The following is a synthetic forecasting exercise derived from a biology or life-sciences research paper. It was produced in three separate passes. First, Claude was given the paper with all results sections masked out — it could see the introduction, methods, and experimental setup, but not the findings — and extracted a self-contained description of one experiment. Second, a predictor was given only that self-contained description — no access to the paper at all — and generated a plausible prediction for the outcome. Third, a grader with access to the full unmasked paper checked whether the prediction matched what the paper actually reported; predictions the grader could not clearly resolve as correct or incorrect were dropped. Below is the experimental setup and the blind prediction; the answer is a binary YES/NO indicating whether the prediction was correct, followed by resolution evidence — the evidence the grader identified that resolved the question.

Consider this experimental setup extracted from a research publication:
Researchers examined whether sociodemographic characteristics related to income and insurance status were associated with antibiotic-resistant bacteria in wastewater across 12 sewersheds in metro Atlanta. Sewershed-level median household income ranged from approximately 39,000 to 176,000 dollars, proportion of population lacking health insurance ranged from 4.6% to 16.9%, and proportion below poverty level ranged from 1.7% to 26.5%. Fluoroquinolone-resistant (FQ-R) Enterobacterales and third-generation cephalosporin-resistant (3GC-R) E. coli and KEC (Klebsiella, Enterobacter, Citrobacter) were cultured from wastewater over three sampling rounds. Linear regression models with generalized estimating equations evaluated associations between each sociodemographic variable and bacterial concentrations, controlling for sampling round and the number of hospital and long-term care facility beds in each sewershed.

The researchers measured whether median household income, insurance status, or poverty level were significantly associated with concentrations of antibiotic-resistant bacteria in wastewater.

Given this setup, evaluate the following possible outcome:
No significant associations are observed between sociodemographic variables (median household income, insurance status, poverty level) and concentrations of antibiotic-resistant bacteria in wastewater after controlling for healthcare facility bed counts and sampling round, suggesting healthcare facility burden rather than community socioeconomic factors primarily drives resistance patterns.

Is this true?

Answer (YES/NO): NO